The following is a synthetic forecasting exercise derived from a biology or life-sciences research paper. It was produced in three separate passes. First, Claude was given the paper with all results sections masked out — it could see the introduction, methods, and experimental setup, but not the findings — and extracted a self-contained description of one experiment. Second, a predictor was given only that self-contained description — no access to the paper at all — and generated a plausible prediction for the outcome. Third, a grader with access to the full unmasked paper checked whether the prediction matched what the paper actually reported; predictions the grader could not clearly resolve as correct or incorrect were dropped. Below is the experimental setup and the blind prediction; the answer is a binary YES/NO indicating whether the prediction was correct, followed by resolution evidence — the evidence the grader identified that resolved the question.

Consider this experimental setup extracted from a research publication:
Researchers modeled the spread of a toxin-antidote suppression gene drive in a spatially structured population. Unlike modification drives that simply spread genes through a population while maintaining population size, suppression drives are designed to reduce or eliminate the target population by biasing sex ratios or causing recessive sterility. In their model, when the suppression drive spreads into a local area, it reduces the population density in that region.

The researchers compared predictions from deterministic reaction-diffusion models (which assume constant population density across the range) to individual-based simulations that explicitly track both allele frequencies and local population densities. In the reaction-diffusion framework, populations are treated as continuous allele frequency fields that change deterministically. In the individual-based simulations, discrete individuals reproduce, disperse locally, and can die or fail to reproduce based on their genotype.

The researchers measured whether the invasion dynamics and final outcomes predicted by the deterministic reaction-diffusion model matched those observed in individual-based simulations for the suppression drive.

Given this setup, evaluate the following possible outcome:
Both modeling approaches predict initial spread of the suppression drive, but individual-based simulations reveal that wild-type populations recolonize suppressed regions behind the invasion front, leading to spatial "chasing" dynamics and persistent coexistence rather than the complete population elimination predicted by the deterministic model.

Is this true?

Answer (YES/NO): YES